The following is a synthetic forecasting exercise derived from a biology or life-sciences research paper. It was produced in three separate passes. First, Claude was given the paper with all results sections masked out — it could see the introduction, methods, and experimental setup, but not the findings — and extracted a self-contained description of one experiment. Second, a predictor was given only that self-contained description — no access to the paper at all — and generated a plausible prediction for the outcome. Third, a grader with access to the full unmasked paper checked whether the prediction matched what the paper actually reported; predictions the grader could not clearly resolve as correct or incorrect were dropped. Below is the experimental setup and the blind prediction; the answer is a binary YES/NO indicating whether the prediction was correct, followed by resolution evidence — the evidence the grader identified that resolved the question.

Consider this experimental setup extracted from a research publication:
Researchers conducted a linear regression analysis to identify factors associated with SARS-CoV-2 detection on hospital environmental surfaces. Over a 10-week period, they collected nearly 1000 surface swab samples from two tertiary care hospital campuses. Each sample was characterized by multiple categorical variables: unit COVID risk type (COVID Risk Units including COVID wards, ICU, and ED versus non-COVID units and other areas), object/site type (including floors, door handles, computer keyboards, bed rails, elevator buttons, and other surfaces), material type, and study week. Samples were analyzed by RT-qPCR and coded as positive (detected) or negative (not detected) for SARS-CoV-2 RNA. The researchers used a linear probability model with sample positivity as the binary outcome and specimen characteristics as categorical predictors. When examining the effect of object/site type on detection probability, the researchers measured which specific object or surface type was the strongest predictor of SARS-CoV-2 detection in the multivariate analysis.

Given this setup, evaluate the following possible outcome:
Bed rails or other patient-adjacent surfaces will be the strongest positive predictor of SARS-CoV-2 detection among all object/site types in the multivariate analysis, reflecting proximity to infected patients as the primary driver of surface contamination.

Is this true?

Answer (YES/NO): NO